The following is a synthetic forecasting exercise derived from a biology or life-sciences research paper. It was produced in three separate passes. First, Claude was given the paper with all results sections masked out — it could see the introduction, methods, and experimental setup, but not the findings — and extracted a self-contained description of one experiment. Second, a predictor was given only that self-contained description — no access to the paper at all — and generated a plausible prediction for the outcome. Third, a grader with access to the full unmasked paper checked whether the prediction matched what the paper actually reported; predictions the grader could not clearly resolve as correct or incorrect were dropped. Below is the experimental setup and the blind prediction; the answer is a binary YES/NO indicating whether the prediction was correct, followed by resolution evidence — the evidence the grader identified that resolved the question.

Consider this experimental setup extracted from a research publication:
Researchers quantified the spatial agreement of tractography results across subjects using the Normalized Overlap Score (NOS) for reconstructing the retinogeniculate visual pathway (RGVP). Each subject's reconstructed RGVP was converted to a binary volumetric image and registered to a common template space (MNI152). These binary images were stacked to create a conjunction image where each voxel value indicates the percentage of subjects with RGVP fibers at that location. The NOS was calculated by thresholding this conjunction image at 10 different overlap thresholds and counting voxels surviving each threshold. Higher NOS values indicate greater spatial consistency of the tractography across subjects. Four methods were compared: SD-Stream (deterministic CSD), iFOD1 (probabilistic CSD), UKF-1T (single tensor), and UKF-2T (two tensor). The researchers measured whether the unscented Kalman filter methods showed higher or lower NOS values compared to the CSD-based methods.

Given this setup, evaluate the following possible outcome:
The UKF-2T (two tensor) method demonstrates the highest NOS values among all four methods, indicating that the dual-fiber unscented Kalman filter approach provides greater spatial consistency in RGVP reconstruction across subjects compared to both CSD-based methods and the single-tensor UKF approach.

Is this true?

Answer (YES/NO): YES